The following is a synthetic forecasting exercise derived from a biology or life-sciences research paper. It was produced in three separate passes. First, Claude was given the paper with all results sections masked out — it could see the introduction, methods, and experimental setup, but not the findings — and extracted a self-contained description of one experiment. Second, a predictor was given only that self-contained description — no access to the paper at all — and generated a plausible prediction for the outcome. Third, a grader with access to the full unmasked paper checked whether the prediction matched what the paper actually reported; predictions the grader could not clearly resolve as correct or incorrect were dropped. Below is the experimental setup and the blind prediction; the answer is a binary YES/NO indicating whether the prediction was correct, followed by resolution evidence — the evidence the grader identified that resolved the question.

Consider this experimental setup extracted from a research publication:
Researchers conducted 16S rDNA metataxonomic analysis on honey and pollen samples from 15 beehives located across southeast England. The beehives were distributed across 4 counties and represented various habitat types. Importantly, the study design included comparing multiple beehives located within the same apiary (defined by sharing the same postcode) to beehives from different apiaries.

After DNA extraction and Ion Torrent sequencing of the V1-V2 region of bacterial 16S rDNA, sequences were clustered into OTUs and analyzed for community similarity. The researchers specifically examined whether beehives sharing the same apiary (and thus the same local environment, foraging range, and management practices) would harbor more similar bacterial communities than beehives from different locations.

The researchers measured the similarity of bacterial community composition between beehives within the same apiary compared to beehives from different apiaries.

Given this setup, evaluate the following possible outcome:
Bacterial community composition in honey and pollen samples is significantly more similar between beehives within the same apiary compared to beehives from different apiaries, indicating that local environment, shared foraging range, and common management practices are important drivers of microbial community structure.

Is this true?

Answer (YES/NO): NO